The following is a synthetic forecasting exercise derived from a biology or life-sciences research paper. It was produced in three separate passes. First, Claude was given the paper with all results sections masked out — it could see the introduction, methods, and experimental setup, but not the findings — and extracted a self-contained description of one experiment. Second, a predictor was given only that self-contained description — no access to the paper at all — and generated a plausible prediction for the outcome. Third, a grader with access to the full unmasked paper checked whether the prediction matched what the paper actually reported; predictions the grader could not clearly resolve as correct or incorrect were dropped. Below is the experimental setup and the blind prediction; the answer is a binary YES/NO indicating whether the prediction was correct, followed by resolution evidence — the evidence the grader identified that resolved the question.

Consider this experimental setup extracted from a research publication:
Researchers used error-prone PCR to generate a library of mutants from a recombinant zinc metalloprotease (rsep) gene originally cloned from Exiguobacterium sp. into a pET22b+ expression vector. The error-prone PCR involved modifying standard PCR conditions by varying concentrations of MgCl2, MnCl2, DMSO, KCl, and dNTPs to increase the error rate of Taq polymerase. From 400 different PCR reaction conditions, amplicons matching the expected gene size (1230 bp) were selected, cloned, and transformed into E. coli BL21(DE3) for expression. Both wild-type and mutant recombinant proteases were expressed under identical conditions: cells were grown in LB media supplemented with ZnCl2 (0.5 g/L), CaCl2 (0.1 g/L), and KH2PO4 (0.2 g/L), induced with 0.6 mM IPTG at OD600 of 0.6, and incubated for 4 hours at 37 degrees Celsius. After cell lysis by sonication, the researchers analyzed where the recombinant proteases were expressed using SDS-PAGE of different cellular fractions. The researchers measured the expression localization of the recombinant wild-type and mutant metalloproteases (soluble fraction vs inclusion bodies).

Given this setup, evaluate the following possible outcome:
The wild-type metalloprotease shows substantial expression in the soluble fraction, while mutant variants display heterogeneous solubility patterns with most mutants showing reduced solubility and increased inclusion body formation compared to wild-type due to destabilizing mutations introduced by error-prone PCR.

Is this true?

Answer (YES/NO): NO